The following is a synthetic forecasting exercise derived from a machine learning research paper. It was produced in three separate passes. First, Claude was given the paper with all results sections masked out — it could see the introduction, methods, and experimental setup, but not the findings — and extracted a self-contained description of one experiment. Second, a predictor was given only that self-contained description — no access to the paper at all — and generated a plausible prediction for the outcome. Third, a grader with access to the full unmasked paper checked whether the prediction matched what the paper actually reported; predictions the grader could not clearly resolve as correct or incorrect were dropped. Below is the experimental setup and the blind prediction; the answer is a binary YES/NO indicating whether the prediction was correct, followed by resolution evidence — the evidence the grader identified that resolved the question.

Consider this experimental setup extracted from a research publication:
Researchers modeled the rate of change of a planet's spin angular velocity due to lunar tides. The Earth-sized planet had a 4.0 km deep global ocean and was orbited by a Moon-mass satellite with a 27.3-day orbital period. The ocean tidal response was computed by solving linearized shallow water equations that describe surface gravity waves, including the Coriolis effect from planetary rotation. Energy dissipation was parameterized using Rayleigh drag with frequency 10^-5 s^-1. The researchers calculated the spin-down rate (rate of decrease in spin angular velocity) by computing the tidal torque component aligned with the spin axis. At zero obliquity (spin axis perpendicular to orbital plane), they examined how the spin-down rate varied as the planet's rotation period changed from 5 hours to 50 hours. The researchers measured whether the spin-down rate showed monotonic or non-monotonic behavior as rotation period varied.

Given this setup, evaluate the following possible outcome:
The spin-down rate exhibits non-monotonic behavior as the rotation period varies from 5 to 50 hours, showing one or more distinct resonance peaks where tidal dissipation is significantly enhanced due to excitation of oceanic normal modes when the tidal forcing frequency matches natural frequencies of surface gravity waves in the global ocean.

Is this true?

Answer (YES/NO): YES